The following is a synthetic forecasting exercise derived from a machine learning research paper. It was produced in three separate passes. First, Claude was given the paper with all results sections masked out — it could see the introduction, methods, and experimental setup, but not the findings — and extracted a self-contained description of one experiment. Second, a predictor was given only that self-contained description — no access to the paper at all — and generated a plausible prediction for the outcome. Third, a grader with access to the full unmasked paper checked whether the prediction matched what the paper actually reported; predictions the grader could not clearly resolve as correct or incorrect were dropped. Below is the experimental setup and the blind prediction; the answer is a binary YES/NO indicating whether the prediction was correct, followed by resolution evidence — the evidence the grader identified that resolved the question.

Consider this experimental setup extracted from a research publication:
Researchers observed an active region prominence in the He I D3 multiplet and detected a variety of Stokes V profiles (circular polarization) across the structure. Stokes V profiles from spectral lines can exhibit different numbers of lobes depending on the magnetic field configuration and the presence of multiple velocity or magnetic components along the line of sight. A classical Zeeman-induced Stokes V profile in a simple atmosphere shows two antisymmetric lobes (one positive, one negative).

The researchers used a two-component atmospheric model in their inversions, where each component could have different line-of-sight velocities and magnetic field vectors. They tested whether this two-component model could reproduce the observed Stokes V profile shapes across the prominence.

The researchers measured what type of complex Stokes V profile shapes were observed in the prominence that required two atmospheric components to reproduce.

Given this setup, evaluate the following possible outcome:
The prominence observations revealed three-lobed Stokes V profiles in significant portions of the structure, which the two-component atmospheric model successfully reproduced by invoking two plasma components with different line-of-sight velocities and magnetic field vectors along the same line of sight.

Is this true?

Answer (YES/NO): YES